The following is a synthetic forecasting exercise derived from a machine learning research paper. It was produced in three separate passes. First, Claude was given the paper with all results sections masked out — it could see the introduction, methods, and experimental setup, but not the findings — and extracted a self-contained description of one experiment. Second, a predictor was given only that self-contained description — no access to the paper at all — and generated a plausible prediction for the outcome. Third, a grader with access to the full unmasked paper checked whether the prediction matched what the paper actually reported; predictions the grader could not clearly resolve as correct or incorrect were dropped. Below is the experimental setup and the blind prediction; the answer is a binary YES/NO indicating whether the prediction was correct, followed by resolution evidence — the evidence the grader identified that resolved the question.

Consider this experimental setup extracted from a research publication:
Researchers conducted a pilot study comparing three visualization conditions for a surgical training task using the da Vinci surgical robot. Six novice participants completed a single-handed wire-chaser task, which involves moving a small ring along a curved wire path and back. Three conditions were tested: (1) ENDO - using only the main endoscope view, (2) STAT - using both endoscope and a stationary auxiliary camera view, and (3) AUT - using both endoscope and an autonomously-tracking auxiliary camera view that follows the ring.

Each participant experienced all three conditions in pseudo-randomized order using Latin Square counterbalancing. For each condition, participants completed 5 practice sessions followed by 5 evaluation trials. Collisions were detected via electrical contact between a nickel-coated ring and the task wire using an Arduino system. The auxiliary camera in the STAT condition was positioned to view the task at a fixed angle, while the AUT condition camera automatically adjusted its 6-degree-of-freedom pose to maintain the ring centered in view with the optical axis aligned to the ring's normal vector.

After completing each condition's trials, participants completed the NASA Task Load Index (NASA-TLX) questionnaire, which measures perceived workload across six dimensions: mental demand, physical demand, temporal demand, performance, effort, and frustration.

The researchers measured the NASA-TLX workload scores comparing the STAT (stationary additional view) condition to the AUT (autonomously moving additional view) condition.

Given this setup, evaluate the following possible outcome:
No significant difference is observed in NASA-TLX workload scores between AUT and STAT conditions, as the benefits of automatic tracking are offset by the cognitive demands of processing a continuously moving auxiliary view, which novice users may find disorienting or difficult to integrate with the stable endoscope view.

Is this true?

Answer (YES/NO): YES